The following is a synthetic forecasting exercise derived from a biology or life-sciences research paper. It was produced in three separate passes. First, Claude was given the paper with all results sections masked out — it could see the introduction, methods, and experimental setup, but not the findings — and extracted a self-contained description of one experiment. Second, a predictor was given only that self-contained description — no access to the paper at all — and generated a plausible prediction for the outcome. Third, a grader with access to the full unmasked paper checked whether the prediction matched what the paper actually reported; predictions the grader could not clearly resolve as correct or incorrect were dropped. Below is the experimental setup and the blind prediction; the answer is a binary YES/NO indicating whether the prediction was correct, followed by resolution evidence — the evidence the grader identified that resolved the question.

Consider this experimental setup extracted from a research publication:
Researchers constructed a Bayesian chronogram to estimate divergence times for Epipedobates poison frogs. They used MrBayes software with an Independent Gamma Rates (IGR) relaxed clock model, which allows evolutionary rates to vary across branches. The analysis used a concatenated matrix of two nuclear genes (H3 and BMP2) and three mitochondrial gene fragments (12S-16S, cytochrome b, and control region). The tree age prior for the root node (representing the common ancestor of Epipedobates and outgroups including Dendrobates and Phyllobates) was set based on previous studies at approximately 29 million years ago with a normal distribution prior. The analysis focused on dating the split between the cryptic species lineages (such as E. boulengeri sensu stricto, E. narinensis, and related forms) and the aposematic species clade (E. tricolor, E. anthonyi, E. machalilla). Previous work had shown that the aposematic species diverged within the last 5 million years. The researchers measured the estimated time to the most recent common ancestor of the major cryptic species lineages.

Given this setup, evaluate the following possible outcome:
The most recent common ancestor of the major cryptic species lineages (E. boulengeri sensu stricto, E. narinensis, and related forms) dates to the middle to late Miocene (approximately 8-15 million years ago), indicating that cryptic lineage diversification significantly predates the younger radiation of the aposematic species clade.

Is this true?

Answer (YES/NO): YES